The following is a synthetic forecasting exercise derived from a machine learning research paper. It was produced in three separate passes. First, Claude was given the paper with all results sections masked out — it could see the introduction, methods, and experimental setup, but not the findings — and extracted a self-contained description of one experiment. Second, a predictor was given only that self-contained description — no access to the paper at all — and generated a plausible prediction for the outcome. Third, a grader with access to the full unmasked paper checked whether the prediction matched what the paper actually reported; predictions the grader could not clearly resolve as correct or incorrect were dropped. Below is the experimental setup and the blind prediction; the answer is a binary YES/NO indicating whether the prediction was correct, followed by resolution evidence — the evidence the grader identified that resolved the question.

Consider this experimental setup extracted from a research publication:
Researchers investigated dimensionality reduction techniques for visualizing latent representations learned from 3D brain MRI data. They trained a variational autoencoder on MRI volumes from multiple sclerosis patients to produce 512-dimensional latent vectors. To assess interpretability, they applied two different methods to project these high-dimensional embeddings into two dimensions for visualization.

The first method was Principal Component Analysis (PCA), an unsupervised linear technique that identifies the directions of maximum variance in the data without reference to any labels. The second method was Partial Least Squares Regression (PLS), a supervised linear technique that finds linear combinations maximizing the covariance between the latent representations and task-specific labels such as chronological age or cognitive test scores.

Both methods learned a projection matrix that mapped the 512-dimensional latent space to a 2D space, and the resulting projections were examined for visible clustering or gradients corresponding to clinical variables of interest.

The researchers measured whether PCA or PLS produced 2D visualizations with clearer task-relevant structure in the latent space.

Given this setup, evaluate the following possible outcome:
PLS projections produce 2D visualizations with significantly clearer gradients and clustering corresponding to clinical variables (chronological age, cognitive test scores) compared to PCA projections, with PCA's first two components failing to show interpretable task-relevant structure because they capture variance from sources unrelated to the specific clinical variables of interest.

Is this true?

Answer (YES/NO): NO